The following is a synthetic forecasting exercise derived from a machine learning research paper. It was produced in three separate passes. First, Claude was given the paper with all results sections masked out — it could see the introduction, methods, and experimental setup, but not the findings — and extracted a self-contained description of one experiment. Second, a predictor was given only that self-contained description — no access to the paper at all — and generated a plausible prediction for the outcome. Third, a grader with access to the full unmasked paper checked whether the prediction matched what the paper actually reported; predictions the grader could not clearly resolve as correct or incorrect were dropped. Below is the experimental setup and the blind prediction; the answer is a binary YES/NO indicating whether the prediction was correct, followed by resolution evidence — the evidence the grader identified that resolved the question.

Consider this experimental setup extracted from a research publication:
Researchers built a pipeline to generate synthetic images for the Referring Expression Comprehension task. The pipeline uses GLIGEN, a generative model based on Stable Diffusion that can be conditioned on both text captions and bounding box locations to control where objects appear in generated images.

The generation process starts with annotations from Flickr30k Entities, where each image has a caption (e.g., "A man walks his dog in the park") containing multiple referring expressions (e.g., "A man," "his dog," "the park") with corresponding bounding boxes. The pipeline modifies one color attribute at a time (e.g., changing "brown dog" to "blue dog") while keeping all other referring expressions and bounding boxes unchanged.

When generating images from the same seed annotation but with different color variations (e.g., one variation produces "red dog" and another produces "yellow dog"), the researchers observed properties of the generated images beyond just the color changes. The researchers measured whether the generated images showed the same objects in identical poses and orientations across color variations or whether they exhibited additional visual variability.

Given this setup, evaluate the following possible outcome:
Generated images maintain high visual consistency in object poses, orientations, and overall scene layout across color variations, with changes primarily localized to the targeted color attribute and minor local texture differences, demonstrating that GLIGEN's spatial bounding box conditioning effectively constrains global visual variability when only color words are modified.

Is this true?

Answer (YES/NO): NO